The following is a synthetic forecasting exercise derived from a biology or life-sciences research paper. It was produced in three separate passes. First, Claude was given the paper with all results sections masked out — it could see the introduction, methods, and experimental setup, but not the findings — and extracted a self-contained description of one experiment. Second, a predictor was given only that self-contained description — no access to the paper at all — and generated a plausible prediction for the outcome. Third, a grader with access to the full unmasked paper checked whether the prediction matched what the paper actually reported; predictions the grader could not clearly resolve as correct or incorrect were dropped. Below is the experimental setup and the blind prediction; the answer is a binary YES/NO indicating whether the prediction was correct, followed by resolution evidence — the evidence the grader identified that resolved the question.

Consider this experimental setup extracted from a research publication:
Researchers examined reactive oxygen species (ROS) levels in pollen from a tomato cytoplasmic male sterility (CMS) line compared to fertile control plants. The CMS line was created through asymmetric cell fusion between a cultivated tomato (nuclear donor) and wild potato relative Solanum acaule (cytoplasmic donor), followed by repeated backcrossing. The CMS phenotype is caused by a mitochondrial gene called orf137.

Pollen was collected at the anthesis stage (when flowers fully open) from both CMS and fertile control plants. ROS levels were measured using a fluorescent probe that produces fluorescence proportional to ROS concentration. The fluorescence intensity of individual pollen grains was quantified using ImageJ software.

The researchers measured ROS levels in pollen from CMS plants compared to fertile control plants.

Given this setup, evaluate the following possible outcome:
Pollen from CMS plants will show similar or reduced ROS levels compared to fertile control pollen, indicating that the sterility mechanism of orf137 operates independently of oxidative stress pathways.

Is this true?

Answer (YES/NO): YES